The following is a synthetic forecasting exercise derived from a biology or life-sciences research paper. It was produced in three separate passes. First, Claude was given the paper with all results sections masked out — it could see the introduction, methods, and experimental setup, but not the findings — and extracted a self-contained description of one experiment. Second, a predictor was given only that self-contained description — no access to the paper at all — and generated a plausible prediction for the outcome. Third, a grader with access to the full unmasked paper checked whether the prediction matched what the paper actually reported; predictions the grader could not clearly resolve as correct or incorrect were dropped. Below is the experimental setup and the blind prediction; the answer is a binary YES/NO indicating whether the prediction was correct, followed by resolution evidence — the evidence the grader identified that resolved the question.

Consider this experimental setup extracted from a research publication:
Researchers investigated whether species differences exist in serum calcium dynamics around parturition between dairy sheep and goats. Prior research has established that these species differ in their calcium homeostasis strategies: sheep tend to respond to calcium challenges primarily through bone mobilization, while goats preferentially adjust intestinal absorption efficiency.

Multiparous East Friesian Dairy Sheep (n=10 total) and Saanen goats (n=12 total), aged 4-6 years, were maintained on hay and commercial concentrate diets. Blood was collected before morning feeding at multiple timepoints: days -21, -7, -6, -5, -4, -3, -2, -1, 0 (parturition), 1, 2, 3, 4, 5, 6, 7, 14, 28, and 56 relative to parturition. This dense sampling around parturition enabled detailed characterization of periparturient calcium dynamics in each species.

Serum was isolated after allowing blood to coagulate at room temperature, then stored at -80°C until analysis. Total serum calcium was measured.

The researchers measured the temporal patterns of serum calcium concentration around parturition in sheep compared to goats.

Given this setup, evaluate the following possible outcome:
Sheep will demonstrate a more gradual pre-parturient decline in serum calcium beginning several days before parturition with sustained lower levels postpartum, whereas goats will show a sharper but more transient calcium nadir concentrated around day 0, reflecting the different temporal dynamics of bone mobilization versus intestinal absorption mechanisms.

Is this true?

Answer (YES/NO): NO